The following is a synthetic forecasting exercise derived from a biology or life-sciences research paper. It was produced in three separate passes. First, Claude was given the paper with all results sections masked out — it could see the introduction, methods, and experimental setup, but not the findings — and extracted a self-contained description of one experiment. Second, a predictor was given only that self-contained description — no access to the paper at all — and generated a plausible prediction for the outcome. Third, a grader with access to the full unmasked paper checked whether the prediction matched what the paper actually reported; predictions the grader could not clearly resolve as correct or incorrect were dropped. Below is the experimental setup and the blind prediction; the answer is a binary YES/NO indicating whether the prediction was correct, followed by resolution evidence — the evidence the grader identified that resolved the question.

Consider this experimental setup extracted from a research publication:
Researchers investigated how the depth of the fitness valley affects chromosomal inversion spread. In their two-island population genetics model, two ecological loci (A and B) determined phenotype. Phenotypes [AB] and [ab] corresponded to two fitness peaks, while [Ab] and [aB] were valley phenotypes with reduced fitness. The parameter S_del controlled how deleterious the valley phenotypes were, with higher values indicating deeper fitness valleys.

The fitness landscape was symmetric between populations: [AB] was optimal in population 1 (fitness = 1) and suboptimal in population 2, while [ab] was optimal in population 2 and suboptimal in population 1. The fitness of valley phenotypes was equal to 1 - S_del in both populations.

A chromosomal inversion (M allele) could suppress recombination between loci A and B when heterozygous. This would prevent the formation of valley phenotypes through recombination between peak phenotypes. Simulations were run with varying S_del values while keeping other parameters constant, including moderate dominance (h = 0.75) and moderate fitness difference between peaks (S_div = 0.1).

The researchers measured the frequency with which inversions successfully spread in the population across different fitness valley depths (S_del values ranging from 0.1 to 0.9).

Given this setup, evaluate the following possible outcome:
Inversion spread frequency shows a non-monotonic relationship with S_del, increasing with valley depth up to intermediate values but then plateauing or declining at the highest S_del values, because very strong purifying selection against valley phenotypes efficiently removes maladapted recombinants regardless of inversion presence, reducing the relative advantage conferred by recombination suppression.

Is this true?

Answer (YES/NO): NO